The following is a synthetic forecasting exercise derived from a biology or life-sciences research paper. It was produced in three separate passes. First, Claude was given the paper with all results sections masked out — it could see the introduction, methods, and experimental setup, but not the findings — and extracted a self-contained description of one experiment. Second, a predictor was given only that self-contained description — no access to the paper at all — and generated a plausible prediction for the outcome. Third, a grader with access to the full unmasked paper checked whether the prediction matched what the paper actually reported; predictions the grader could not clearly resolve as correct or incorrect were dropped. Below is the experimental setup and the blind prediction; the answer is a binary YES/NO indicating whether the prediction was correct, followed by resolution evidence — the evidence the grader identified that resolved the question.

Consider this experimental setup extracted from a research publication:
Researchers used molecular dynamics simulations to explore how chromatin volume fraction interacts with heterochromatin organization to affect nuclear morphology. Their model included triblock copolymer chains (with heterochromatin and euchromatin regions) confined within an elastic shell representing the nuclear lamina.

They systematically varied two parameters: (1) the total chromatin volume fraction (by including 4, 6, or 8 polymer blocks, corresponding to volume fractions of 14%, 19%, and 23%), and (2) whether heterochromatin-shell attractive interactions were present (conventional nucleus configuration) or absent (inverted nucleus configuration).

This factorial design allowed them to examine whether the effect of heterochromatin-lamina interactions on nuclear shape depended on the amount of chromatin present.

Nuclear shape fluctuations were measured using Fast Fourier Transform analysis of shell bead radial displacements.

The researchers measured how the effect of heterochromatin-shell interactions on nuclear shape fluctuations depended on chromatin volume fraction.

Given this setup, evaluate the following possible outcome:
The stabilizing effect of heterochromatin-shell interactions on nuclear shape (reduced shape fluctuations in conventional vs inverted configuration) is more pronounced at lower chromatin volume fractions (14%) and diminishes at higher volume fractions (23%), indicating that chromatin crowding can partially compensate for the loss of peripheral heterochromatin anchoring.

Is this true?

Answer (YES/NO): NO